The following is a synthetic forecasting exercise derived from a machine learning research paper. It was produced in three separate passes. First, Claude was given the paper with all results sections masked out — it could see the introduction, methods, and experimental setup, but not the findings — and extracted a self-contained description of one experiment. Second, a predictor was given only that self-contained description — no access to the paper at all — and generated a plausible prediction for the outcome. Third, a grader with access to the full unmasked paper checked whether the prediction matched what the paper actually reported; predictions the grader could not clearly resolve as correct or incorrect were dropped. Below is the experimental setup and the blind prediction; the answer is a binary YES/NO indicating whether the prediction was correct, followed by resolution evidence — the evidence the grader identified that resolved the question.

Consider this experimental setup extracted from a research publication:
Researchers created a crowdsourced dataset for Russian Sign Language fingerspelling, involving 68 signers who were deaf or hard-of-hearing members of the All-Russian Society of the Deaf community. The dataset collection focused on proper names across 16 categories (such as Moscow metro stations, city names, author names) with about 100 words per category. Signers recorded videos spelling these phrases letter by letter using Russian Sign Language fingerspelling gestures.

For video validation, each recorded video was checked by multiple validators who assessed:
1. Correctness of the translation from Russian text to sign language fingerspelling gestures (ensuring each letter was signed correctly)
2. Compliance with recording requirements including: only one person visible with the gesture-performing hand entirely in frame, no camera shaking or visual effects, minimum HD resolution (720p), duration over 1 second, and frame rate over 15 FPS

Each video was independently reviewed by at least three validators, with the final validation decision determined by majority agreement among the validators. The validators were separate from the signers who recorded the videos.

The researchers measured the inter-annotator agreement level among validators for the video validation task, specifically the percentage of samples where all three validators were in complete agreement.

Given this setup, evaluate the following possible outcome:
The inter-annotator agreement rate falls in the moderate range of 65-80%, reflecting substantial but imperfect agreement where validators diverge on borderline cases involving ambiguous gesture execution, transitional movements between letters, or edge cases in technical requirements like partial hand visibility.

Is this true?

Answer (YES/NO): NO